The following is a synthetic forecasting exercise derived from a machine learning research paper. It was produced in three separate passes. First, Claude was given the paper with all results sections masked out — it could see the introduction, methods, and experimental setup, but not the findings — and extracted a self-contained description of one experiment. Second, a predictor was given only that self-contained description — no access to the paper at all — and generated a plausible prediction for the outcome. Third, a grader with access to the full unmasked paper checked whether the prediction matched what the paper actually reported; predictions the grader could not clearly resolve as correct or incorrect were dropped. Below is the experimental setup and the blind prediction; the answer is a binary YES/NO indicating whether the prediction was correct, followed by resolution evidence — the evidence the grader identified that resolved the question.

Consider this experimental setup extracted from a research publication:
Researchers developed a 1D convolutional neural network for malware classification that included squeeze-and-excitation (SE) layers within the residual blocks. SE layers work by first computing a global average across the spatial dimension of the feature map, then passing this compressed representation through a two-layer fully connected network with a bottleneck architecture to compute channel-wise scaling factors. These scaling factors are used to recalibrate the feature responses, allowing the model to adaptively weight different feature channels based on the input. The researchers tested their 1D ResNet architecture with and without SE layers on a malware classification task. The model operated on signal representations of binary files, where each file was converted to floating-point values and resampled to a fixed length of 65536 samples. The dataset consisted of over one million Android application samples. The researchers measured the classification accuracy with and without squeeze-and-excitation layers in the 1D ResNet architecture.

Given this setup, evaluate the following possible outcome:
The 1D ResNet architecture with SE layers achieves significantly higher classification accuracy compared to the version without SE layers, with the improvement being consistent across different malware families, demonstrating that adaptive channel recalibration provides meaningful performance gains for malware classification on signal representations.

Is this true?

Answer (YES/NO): NO